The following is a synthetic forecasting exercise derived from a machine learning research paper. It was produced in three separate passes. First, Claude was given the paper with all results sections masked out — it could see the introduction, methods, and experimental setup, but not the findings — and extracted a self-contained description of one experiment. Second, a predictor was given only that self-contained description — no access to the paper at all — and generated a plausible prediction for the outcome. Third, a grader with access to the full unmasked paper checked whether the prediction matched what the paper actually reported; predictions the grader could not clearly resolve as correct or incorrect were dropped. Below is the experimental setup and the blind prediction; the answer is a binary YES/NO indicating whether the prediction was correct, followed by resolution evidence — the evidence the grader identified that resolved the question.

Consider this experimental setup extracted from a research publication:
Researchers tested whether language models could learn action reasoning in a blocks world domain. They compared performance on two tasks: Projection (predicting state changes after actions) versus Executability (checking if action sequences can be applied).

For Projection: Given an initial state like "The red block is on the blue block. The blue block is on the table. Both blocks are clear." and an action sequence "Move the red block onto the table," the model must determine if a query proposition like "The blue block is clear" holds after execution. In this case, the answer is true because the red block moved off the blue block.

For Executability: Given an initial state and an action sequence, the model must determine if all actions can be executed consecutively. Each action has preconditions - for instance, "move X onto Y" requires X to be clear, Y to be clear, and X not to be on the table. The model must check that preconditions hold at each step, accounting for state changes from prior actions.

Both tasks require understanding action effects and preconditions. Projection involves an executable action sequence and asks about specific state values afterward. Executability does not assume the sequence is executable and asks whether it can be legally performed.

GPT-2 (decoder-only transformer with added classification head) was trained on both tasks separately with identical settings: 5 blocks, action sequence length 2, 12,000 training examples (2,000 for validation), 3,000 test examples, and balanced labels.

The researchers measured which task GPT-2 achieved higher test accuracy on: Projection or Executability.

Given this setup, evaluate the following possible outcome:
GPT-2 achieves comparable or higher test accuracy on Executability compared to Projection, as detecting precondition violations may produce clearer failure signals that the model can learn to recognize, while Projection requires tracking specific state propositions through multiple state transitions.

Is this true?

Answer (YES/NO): YES